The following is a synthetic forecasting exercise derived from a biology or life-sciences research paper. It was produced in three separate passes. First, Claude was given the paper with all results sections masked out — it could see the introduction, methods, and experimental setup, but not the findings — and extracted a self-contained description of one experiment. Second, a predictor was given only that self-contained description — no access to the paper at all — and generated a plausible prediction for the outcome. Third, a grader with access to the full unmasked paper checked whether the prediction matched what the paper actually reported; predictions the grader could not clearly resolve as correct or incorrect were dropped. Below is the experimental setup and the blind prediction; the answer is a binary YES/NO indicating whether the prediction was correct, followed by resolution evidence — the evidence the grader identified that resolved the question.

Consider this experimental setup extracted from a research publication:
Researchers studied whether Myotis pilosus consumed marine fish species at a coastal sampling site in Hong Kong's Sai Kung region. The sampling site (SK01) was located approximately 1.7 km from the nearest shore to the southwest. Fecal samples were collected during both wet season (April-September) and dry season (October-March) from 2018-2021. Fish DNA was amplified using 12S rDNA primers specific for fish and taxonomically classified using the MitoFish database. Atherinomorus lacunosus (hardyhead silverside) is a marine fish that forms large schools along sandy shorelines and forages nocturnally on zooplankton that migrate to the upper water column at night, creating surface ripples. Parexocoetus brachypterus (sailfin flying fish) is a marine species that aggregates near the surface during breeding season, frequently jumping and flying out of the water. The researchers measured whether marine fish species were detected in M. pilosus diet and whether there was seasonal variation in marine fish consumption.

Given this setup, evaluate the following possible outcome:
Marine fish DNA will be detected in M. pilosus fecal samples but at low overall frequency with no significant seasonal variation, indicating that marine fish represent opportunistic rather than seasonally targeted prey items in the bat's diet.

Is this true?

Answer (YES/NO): NO